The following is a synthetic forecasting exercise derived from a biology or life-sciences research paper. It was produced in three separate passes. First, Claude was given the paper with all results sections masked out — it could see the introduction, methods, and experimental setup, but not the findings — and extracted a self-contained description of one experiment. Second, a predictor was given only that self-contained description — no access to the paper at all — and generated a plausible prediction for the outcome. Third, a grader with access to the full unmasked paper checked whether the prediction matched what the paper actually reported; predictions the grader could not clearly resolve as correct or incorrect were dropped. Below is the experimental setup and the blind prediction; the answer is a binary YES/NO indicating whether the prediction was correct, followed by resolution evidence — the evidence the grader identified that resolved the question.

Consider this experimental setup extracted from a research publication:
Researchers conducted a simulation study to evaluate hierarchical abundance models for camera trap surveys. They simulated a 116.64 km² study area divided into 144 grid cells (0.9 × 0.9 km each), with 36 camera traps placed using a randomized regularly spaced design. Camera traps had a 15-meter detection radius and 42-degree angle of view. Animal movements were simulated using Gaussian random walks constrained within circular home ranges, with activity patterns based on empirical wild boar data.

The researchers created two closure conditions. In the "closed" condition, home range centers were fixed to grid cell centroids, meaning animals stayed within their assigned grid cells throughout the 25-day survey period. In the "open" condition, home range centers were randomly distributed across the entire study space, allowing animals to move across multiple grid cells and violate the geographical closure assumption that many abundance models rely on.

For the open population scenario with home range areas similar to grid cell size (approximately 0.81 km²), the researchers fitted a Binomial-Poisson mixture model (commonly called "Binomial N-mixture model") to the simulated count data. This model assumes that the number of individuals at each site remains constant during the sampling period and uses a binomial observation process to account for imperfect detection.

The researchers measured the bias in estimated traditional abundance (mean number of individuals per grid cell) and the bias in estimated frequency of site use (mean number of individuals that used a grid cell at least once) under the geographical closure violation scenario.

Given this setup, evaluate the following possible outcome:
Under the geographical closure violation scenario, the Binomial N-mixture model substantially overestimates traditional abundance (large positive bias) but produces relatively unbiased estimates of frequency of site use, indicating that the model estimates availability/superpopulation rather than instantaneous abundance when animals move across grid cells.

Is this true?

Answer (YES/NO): YES